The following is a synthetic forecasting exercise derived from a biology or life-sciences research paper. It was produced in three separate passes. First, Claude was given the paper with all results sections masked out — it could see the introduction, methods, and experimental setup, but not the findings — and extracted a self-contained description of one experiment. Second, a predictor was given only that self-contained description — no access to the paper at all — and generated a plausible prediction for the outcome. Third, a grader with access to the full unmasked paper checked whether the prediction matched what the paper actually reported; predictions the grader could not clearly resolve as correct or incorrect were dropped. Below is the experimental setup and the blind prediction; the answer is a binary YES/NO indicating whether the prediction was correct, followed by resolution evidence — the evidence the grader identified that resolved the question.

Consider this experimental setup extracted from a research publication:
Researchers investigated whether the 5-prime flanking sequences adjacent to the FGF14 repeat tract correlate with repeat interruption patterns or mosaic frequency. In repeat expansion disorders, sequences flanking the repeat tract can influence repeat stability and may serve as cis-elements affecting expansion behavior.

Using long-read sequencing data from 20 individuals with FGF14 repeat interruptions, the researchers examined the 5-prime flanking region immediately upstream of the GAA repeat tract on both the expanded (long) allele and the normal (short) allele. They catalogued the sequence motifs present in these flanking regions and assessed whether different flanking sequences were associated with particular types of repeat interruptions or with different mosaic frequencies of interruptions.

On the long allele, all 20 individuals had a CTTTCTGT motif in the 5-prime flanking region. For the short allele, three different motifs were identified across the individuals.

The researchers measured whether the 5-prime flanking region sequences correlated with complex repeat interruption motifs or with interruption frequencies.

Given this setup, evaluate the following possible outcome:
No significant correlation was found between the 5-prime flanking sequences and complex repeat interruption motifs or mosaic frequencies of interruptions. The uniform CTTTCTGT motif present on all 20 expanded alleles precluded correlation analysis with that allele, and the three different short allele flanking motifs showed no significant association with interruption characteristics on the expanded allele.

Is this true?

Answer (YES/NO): YES